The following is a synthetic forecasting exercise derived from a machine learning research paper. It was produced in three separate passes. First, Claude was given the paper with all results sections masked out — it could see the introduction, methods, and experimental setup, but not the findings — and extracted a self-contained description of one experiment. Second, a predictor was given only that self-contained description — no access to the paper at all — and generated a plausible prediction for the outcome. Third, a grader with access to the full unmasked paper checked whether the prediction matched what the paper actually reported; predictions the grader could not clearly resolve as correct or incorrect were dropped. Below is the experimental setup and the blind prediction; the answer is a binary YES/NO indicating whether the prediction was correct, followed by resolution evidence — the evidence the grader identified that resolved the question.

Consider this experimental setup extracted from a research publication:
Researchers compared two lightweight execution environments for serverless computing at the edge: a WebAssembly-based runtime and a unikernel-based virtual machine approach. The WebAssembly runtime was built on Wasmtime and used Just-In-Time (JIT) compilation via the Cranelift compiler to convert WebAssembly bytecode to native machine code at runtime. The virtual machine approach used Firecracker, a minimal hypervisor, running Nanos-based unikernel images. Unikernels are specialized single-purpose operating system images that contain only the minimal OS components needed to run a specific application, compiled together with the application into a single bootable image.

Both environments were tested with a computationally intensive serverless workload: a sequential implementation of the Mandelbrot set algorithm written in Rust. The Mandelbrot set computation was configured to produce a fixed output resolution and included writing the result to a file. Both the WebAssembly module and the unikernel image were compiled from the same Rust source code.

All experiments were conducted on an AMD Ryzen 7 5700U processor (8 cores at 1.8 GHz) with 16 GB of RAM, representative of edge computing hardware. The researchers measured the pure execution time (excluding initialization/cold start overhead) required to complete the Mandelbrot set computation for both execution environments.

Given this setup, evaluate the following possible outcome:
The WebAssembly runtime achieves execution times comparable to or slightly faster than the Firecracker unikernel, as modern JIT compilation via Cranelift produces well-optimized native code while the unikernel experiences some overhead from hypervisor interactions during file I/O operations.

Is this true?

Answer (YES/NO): NO